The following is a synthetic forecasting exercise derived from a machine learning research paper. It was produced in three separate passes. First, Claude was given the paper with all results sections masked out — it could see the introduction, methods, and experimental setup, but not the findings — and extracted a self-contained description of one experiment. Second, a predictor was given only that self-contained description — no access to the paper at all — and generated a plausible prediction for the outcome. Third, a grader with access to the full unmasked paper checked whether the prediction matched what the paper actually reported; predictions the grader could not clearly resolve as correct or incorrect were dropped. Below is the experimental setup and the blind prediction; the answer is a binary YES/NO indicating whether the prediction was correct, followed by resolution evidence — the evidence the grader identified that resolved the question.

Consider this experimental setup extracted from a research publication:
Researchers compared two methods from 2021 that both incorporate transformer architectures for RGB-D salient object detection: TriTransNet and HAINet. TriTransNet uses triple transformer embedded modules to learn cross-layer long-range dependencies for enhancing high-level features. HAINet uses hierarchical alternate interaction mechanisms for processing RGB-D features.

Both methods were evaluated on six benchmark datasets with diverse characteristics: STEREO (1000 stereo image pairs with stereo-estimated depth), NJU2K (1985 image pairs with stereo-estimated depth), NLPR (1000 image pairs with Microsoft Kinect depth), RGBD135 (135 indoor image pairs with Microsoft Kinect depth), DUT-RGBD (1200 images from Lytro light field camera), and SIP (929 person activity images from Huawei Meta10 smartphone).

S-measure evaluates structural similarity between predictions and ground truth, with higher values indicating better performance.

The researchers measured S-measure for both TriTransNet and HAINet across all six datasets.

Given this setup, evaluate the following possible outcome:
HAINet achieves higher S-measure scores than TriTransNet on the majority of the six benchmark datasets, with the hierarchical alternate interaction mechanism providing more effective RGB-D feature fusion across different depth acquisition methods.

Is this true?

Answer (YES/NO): NO